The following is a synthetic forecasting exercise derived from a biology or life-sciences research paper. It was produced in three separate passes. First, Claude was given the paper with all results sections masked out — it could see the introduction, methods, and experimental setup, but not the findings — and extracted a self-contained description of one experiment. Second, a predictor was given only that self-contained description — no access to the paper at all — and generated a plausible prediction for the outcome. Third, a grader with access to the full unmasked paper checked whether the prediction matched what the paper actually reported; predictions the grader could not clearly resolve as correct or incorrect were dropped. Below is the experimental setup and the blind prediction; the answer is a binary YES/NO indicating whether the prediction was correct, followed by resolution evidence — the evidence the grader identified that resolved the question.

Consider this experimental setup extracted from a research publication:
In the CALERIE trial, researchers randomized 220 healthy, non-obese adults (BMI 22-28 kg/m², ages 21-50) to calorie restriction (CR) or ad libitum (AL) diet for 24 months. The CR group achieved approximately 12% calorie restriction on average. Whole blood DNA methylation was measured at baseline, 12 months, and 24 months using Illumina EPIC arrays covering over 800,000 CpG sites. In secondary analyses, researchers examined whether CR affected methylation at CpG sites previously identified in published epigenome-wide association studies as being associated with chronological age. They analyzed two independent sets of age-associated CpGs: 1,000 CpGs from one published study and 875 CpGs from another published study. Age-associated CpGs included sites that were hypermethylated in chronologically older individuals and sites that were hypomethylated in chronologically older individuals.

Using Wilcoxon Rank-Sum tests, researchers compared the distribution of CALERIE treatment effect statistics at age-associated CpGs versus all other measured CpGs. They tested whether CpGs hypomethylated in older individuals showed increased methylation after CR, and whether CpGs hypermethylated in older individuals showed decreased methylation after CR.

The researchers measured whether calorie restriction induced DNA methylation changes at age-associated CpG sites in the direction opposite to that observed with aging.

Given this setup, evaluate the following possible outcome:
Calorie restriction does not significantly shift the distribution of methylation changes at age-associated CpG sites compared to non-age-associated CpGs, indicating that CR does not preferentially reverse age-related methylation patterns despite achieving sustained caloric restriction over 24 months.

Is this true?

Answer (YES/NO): NO